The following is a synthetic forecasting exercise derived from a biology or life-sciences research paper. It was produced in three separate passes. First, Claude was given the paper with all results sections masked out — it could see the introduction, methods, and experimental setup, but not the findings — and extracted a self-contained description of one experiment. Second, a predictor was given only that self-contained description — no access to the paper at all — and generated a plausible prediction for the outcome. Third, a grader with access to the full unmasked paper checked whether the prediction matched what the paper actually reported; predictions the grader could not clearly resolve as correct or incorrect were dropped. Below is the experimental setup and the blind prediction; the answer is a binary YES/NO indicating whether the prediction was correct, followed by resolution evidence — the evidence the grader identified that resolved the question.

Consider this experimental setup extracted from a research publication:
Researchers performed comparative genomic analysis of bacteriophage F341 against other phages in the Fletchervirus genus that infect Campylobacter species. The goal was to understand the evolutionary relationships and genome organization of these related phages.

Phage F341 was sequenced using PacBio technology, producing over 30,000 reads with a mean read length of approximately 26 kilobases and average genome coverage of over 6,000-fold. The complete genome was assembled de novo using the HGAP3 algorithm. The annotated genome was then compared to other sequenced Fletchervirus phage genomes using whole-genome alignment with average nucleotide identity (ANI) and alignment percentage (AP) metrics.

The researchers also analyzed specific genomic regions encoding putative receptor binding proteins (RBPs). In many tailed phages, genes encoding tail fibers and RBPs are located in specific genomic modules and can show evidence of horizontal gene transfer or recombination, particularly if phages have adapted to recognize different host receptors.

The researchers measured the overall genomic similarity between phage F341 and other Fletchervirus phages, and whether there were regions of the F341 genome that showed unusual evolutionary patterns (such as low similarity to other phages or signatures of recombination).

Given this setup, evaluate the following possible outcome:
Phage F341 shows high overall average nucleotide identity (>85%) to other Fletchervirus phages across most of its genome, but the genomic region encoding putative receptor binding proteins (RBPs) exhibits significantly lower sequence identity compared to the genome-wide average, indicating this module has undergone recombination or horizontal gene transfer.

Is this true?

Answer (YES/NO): YES